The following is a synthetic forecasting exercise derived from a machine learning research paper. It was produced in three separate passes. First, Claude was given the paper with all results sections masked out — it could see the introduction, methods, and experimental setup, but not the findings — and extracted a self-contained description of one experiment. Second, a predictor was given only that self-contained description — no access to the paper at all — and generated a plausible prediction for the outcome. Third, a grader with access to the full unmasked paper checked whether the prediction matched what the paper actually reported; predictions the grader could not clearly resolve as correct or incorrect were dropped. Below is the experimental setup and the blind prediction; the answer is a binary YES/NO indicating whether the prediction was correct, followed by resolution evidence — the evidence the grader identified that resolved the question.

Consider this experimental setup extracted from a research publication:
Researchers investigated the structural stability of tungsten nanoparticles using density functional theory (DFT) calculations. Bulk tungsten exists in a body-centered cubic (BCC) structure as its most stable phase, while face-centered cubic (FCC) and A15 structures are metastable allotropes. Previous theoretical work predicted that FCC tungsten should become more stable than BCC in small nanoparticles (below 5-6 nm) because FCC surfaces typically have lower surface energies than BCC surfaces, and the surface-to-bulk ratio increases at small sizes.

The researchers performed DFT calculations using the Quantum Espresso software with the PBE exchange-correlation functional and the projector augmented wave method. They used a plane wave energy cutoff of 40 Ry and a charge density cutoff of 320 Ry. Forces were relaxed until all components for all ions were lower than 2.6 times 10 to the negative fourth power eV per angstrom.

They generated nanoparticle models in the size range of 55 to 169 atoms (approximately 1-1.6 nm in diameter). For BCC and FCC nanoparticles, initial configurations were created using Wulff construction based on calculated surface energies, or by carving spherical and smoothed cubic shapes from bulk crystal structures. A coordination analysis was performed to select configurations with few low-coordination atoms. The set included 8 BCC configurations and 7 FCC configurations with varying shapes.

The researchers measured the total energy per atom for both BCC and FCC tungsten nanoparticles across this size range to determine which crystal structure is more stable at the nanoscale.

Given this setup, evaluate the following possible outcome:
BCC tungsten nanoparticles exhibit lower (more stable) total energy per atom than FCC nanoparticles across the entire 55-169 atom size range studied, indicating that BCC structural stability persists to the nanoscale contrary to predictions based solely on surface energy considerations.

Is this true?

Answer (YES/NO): YES